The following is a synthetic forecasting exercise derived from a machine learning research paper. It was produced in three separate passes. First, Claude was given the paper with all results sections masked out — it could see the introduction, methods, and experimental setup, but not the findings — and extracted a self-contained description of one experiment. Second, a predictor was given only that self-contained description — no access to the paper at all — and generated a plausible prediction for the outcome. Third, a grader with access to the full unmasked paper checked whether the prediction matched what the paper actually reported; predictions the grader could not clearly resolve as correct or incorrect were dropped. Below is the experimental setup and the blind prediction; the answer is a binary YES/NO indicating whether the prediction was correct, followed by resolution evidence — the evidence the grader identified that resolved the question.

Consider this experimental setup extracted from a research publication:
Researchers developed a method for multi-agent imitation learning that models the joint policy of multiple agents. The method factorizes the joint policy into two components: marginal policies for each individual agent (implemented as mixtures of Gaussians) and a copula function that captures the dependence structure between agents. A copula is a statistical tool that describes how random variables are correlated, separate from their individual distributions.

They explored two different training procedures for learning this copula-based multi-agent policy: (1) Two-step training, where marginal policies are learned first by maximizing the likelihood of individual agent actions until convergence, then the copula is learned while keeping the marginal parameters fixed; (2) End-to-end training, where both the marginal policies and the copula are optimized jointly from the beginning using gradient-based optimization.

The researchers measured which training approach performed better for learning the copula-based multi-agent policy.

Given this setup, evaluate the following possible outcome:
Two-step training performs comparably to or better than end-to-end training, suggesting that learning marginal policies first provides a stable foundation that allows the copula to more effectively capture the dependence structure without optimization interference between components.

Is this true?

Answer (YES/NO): YES